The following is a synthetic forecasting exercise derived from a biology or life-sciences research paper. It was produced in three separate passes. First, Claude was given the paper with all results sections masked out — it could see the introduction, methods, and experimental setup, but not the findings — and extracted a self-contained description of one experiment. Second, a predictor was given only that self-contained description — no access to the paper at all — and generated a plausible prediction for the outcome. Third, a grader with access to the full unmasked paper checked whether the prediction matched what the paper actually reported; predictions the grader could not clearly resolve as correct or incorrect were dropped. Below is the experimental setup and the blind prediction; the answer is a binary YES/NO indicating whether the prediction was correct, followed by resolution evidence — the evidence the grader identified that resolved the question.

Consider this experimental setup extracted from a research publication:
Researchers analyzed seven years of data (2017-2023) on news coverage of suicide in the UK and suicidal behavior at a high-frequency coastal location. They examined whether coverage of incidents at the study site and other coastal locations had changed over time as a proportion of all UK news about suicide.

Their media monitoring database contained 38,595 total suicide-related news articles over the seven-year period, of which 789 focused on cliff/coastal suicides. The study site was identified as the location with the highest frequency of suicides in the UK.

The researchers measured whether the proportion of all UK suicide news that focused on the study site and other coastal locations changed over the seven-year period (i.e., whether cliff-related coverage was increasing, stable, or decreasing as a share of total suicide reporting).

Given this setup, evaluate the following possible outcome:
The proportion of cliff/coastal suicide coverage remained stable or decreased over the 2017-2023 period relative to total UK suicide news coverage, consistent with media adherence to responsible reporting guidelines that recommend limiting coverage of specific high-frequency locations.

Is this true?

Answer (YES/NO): YES